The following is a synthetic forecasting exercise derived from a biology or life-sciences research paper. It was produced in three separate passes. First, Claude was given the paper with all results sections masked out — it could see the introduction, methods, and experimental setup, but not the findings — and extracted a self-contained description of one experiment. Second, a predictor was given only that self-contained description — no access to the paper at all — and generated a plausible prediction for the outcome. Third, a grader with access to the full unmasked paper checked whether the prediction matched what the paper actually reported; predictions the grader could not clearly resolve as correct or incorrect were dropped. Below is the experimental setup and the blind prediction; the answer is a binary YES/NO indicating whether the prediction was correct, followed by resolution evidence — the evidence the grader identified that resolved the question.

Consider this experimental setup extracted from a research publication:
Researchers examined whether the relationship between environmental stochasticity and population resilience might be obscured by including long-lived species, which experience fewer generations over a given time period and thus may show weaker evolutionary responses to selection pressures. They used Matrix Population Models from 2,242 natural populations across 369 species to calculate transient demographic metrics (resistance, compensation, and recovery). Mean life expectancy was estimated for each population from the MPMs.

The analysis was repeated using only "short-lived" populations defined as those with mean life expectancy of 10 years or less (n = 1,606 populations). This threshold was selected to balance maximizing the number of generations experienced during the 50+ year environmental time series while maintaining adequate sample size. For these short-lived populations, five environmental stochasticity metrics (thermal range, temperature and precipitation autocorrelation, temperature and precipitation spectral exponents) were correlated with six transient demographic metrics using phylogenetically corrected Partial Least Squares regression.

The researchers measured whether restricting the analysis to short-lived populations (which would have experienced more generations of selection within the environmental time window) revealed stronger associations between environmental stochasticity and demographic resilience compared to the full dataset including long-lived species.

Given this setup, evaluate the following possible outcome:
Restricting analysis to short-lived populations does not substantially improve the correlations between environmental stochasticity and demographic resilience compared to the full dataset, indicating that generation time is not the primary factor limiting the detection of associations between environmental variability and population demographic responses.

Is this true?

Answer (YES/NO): YES